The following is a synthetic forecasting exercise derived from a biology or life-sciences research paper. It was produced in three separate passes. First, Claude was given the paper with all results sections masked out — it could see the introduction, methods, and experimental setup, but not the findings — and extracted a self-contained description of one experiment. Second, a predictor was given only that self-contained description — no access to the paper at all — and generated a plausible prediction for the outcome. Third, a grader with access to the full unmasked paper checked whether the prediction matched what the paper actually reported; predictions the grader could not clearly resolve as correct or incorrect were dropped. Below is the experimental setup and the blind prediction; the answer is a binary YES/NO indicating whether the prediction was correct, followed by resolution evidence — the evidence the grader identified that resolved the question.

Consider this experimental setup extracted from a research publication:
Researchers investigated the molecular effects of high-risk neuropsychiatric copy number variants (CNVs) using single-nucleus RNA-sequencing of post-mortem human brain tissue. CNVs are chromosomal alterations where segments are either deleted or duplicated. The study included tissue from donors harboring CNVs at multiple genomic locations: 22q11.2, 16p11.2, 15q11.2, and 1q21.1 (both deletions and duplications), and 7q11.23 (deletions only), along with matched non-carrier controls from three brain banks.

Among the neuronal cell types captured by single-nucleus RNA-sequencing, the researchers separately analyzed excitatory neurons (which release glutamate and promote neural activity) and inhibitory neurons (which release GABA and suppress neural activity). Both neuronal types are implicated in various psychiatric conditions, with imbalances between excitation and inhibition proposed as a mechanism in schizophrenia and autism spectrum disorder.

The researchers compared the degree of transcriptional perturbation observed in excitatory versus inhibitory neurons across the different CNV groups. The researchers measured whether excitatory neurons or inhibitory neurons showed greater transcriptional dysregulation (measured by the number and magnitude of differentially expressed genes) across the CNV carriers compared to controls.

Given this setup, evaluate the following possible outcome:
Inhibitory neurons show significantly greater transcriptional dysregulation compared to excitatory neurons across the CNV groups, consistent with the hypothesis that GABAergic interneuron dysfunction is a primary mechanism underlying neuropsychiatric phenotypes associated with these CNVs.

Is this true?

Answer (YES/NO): NO